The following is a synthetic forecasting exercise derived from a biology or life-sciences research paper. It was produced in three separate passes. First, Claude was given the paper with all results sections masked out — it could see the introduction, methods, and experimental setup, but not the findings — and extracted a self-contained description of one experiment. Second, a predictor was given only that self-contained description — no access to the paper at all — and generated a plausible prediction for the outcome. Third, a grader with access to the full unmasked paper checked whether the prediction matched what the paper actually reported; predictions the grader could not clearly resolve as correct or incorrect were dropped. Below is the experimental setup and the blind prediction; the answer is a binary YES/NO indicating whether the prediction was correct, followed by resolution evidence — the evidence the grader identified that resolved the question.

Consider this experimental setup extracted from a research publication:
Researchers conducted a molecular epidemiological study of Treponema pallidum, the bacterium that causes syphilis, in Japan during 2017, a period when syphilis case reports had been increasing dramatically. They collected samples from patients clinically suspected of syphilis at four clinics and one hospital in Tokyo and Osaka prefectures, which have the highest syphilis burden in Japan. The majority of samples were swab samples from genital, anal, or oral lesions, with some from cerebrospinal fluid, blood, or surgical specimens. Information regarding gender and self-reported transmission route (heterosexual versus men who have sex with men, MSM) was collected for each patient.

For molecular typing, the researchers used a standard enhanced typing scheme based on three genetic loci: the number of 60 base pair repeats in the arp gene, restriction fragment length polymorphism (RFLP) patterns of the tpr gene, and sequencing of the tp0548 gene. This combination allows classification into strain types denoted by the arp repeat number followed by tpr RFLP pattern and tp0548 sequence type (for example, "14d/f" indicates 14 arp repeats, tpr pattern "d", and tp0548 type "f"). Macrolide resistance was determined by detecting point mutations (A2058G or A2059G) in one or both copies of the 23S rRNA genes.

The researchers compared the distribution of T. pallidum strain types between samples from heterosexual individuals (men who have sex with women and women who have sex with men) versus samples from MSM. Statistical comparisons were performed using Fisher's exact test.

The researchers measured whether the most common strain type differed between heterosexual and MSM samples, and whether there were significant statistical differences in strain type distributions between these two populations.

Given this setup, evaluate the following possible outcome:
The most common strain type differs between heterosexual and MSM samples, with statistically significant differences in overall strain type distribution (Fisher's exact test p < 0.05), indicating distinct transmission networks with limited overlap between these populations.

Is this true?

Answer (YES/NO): NO